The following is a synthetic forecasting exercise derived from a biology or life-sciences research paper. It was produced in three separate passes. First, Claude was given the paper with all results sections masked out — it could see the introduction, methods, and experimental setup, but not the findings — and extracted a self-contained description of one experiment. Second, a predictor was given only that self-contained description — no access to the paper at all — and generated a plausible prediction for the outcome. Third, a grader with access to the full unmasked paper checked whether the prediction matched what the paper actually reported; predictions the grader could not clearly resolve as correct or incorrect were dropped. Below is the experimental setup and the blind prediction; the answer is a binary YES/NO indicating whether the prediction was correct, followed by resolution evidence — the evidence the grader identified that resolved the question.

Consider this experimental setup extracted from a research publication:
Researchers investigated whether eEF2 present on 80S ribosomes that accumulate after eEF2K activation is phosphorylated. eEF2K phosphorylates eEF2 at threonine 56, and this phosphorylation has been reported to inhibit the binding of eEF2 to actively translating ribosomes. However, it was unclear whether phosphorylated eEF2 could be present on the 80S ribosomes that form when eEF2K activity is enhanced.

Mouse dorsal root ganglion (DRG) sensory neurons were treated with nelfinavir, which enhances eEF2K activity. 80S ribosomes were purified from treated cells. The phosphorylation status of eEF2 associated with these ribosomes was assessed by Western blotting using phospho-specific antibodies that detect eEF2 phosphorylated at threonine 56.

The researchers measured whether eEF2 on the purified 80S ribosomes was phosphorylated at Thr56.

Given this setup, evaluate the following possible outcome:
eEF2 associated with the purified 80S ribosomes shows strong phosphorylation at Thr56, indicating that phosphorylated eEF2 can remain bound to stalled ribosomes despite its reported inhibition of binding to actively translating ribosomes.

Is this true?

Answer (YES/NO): YES